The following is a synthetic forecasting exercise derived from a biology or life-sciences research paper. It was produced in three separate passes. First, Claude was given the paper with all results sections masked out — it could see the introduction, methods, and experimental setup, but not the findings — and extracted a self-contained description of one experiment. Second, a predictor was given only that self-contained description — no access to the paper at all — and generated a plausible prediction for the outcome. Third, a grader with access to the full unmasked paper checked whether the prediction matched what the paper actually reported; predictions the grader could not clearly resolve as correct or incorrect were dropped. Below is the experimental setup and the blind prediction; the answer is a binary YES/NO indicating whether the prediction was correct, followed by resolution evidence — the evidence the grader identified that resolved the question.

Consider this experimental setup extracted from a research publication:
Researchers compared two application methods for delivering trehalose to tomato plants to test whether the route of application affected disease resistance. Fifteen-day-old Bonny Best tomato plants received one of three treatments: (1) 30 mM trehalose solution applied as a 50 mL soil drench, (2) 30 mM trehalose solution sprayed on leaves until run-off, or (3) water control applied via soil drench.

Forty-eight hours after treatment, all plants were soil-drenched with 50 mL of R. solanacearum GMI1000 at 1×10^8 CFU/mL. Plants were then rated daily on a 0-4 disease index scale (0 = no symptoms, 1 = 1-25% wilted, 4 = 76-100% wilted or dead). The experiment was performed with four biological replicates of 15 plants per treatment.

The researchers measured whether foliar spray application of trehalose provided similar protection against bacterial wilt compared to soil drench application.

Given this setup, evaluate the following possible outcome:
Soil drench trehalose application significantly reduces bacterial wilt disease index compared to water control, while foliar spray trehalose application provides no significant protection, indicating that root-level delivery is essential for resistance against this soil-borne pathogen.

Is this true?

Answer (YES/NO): YES